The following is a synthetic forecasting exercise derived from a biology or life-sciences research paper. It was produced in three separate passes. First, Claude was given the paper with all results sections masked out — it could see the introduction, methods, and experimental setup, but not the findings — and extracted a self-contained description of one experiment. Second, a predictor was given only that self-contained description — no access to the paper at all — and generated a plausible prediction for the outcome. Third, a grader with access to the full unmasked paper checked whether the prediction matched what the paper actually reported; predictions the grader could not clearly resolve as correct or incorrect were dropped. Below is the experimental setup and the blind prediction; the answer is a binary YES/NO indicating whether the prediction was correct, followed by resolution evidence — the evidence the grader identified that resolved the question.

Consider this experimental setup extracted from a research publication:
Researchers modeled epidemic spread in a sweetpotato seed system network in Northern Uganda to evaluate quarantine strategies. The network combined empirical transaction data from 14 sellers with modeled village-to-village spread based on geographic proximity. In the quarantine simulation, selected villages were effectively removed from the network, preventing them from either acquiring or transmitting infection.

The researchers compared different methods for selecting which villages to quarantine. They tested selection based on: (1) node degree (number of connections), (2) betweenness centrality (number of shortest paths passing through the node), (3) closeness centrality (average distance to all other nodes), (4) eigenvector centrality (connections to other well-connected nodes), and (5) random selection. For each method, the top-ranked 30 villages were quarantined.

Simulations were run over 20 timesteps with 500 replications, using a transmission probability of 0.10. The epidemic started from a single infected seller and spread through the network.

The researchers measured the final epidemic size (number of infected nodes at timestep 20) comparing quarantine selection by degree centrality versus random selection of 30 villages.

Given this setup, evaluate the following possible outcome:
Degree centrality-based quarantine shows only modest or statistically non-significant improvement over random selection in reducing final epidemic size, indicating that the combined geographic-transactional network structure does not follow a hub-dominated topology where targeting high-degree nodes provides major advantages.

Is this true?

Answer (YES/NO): NO